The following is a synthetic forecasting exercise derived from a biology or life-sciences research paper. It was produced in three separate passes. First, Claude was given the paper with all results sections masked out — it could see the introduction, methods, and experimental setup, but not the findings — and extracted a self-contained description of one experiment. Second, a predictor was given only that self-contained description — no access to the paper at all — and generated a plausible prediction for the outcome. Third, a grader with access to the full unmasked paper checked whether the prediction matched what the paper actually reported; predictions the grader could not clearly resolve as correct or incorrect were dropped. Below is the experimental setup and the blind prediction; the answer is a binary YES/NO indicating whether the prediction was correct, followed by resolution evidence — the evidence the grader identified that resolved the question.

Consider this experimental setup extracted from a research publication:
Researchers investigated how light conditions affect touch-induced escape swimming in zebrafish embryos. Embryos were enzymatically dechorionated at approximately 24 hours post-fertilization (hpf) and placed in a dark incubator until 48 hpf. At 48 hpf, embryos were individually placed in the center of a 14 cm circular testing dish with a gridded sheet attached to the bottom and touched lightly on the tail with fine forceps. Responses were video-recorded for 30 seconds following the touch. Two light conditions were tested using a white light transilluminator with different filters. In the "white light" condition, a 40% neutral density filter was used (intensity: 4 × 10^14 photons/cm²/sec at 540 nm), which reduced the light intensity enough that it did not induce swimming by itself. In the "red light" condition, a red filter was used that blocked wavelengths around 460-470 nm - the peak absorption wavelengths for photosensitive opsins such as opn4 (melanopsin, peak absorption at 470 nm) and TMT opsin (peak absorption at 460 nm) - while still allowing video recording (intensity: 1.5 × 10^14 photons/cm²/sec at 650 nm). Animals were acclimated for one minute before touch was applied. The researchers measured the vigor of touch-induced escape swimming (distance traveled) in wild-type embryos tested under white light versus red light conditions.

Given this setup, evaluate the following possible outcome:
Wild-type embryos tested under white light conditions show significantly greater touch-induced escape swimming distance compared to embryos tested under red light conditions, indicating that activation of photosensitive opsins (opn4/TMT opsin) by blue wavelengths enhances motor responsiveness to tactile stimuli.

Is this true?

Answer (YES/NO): YES